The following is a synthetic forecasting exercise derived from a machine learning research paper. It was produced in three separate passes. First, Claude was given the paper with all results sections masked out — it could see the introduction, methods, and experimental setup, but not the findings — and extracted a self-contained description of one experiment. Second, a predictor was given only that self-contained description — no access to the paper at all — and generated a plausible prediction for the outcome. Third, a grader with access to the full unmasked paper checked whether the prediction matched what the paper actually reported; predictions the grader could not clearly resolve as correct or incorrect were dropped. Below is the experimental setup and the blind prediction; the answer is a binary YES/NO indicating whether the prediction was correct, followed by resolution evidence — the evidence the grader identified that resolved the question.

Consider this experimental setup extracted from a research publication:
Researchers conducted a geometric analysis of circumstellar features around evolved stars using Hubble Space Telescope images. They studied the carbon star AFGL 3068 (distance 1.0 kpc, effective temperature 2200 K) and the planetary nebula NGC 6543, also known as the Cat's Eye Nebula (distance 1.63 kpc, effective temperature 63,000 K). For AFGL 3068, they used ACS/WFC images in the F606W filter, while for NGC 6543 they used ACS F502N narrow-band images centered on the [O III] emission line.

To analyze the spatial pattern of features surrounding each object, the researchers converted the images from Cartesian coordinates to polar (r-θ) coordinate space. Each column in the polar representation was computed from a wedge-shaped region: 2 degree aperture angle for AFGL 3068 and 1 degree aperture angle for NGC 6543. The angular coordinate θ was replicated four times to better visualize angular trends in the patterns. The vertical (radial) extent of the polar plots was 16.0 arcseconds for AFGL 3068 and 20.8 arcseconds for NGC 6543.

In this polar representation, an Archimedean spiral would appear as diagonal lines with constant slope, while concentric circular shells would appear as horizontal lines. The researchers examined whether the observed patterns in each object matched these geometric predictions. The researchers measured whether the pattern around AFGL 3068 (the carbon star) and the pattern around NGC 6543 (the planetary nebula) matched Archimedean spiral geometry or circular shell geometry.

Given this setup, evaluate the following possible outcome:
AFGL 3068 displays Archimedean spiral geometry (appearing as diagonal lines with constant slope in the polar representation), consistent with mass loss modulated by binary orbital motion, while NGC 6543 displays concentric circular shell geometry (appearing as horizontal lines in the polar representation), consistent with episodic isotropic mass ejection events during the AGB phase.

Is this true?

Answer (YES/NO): NO